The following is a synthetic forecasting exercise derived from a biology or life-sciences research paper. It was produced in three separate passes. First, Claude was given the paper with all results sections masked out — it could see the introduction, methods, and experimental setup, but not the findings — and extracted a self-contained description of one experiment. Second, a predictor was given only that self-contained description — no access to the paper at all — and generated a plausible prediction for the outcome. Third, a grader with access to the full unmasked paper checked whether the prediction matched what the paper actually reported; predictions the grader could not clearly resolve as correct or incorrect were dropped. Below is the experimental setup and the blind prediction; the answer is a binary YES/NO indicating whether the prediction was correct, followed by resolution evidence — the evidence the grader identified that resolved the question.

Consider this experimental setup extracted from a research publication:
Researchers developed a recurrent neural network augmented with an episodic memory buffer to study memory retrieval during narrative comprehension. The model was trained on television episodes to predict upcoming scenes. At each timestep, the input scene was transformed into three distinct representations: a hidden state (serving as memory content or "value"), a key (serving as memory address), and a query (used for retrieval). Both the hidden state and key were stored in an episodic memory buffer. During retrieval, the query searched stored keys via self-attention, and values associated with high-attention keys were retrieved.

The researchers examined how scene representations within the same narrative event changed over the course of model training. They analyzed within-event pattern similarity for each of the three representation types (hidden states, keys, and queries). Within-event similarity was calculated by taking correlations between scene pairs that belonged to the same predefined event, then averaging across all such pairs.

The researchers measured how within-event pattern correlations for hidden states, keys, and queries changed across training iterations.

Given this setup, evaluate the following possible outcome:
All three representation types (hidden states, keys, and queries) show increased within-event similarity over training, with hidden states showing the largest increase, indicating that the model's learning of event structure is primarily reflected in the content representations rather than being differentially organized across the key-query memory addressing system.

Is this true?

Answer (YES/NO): NO